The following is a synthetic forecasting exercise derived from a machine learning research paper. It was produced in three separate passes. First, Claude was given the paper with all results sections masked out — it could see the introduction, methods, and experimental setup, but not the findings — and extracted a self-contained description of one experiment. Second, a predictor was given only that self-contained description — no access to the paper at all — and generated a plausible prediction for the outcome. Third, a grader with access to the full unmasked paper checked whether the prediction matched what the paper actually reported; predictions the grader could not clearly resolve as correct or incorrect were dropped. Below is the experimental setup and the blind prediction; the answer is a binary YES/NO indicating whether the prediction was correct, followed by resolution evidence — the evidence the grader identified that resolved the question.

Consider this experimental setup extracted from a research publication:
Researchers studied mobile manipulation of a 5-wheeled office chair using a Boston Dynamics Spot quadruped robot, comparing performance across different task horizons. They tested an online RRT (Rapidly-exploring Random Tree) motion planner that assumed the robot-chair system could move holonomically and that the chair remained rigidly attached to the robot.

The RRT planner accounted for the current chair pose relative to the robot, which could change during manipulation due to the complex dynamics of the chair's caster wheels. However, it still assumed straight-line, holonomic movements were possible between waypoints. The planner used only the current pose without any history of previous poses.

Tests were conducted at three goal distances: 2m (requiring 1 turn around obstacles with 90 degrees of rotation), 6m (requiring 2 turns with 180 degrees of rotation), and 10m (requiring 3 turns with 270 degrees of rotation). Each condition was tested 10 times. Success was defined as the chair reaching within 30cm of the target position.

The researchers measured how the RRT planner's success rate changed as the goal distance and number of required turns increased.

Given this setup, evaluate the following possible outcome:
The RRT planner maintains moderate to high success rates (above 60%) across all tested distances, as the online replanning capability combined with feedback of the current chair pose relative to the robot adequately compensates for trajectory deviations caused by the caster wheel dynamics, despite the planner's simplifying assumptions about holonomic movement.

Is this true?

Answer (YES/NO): NO